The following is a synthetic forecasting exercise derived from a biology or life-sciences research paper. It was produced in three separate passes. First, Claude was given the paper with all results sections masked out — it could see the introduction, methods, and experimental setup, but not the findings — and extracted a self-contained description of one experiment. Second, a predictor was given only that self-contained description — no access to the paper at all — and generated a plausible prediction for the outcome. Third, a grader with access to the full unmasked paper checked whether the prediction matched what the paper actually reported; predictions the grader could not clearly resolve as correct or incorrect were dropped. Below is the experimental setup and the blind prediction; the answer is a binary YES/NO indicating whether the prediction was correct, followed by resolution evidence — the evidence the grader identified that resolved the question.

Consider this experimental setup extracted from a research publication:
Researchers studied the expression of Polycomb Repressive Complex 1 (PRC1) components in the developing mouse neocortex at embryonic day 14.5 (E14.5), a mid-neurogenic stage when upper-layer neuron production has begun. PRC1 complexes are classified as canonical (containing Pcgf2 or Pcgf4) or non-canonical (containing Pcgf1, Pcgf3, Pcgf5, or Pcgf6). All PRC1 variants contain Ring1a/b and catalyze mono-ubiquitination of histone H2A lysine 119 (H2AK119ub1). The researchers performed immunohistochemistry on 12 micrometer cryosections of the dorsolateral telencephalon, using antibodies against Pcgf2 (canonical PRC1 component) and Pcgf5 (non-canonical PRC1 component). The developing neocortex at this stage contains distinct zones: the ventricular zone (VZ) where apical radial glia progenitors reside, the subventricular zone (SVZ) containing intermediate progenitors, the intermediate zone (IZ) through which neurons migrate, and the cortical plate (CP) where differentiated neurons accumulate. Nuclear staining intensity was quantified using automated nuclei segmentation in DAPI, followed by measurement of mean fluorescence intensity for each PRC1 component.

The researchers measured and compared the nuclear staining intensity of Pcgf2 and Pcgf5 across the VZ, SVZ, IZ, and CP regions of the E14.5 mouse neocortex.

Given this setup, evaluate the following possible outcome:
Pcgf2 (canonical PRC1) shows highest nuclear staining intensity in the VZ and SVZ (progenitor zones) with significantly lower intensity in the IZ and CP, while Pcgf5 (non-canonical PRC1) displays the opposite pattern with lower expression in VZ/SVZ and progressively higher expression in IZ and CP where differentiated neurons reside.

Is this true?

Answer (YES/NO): NO